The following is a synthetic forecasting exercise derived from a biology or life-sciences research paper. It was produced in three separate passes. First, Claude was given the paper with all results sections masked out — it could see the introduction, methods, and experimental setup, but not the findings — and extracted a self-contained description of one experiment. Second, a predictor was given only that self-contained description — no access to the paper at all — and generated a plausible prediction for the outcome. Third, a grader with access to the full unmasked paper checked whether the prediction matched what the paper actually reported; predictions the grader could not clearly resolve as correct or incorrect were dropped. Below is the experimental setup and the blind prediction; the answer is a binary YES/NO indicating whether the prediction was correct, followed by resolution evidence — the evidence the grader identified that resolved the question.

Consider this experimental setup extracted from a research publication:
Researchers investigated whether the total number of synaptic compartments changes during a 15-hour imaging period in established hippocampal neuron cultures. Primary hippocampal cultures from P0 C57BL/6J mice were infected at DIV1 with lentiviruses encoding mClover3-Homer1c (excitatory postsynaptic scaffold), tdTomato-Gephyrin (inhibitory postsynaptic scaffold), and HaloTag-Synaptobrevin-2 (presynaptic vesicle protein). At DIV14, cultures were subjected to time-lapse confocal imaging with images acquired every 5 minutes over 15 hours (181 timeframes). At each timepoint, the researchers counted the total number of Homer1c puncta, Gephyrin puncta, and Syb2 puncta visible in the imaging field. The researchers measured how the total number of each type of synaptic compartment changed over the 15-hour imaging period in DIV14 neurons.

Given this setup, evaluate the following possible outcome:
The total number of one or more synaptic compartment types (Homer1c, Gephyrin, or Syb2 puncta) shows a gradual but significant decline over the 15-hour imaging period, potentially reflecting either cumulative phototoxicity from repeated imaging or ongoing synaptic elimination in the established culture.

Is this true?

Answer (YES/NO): NO